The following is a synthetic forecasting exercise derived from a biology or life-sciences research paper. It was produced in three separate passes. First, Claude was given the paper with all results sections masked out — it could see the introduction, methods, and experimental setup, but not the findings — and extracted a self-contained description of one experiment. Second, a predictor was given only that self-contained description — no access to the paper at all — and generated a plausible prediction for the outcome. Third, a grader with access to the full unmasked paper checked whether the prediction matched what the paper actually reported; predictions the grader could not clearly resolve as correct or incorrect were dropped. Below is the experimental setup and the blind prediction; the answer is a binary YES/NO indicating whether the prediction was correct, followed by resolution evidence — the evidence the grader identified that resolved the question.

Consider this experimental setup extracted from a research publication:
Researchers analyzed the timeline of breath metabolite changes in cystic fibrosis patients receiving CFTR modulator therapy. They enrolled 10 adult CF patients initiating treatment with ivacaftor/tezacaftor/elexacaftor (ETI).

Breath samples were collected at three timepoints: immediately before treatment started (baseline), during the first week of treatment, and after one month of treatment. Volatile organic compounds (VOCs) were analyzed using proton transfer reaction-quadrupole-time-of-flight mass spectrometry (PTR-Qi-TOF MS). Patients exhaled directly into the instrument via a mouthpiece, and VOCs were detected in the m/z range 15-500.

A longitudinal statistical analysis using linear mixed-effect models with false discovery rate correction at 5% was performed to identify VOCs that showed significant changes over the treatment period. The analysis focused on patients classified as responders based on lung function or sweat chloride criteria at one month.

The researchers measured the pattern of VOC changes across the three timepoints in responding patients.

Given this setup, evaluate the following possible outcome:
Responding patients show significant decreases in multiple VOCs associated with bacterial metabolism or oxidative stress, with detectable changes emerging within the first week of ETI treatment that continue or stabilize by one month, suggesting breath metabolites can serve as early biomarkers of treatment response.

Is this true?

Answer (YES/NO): YES